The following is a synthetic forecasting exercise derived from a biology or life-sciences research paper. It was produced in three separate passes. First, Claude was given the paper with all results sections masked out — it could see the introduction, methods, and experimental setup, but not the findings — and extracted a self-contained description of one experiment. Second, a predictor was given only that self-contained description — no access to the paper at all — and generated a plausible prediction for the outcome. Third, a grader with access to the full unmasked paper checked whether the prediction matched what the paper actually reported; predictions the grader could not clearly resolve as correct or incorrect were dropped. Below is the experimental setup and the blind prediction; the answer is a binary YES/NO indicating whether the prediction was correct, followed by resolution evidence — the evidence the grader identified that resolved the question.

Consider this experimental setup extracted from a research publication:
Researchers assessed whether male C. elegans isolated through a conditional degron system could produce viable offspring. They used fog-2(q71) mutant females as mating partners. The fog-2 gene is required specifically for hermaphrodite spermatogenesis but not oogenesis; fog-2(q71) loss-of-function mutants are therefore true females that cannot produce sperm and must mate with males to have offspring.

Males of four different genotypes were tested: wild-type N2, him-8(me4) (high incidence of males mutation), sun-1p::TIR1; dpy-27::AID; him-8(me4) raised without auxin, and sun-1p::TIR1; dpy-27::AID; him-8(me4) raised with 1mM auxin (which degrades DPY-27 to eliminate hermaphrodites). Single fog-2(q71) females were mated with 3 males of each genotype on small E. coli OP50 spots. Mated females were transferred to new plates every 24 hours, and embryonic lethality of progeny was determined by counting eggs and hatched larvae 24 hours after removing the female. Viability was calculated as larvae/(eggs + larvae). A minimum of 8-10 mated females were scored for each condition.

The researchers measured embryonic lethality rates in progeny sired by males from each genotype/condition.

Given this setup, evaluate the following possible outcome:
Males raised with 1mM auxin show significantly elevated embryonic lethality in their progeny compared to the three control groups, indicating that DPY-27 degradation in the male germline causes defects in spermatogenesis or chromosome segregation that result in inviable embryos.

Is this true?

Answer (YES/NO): NO